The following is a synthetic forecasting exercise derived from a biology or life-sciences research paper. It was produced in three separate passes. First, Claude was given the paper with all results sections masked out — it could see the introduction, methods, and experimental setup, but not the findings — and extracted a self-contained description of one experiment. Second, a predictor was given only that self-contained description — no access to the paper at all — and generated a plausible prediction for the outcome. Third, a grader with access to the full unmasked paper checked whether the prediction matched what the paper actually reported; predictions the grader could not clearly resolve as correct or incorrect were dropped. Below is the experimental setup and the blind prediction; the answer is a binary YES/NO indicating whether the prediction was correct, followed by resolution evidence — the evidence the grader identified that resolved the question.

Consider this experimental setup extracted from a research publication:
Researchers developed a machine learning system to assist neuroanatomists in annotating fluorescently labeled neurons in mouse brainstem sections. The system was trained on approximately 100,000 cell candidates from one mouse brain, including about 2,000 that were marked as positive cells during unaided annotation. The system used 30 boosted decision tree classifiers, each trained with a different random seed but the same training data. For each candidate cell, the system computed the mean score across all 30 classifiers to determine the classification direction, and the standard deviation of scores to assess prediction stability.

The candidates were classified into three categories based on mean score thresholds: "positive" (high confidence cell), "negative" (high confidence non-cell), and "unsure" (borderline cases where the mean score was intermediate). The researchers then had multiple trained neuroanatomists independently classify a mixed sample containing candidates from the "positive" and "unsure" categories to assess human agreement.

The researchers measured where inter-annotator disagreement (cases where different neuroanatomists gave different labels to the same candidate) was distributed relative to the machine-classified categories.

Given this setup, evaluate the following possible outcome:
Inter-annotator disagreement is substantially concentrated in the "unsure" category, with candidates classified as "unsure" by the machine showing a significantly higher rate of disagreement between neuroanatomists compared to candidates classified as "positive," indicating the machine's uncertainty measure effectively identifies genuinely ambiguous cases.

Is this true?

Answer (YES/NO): YES